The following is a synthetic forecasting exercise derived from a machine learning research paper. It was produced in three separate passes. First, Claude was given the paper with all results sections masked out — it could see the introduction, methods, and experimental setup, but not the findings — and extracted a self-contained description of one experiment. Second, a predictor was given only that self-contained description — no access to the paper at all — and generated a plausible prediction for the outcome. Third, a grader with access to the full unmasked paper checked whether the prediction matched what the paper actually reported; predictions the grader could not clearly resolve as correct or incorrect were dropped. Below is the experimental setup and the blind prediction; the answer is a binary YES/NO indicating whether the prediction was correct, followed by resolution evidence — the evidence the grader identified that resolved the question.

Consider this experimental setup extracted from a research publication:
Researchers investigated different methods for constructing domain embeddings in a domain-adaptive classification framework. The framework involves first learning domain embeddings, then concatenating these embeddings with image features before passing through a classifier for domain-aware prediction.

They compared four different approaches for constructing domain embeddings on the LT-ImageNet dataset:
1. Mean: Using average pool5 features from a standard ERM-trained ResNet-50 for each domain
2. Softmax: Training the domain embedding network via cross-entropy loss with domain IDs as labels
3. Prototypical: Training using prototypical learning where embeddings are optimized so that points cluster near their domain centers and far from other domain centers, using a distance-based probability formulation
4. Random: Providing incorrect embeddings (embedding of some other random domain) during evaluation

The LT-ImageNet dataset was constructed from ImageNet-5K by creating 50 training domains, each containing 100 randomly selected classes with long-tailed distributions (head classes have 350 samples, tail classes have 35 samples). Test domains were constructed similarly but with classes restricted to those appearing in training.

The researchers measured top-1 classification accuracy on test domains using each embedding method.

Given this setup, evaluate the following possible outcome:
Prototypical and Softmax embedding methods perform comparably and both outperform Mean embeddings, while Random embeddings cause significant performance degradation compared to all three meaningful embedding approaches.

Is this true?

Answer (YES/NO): NO